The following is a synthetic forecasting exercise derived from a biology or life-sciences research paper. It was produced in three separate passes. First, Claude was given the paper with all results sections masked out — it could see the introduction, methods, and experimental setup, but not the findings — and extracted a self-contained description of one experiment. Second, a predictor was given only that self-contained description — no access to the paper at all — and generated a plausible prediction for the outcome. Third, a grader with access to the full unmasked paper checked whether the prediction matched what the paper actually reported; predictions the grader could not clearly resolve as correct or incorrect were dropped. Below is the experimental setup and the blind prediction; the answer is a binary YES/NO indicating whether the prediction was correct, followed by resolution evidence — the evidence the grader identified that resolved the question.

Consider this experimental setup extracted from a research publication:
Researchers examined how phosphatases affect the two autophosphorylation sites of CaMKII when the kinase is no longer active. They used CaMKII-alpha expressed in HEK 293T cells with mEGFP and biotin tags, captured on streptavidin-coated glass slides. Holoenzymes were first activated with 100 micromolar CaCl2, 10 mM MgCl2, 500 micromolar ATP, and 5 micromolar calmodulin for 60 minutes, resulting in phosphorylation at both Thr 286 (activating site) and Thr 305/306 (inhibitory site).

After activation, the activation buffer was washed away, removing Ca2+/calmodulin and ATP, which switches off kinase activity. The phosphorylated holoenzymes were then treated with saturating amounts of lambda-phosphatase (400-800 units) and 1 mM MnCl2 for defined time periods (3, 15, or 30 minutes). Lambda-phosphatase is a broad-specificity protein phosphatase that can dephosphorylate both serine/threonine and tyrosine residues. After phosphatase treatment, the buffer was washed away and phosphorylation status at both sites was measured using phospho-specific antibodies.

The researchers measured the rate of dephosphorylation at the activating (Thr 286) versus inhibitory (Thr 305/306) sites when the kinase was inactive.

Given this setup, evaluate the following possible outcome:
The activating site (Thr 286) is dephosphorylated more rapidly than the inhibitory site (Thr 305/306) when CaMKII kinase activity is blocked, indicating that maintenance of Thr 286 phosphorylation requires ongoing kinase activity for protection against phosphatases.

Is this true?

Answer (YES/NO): NO